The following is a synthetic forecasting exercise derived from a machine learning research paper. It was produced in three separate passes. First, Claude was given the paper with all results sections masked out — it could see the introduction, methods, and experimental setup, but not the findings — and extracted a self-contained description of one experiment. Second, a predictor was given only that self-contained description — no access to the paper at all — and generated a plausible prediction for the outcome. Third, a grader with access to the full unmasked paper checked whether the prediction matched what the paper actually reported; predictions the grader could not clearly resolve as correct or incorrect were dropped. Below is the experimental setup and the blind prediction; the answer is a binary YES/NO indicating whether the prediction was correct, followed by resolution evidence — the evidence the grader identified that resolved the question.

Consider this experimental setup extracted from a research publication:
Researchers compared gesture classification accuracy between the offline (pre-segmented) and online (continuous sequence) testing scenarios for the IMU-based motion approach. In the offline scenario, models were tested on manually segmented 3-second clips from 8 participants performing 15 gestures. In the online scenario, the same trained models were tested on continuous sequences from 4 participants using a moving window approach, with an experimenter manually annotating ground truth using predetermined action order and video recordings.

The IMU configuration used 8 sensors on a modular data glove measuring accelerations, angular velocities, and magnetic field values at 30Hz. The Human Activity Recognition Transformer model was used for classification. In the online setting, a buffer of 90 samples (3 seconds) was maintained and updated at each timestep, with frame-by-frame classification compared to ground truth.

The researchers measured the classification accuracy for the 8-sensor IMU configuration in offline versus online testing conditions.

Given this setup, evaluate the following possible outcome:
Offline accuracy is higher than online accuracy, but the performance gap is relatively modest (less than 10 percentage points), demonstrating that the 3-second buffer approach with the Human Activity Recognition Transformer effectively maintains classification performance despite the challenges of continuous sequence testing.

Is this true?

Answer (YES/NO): NO